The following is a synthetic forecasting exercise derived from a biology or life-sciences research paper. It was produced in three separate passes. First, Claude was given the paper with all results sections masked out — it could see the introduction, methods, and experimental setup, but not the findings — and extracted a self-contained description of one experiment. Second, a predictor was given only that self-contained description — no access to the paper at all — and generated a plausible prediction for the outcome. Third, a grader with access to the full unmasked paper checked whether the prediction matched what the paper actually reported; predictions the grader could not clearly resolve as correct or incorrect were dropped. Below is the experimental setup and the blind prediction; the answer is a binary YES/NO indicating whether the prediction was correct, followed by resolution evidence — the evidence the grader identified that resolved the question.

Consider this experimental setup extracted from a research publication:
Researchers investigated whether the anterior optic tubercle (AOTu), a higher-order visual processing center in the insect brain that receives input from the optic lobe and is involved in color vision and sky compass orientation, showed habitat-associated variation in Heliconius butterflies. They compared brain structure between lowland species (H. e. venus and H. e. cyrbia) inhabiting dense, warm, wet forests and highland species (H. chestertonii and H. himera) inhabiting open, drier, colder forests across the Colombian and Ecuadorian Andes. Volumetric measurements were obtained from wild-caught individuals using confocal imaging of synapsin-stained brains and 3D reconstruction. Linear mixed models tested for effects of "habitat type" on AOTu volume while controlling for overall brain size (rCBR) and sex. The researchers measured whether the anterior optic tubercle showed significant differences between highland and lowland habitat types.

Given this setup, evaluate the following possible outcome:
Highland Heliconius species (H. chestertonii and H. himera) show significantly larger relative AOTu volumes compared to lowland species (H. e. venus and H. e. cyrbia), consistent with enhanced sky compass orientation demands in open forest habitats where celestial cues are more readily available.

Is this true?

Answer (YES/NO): NO